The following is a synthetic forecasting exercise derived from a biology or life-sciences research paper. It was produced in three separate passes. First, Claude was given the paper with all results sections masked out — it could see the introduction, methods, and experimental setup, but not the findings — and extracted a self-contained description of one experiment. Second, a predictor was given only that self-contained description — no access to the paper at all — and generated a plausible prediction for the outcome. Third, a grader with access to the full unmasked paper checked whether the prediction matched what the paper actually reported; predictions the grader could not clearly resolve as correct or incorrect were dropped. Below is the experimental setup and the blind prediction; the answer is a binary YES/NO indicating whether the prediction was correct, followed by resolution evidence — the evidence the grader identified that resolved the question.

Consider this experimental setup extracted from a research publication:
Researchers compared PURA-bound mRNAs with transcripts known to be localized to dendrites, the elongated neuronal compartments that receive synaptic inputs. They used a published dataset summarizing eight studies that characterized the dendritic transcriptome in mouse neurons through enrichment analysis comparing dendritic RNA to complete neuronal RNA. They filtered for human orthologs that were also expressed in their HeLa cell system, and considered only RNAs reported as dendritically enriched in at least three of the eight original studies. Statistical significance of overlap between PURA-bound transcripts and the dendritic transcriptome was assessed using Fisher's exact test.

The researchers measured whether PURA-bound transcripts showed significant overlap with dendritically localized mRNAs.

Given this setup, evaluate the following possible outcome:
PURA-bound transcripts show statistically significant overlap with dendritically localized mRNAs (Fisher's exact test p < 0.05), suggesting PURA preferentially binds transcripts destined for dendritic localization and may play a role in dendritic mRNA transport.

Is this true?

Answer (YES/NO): YES